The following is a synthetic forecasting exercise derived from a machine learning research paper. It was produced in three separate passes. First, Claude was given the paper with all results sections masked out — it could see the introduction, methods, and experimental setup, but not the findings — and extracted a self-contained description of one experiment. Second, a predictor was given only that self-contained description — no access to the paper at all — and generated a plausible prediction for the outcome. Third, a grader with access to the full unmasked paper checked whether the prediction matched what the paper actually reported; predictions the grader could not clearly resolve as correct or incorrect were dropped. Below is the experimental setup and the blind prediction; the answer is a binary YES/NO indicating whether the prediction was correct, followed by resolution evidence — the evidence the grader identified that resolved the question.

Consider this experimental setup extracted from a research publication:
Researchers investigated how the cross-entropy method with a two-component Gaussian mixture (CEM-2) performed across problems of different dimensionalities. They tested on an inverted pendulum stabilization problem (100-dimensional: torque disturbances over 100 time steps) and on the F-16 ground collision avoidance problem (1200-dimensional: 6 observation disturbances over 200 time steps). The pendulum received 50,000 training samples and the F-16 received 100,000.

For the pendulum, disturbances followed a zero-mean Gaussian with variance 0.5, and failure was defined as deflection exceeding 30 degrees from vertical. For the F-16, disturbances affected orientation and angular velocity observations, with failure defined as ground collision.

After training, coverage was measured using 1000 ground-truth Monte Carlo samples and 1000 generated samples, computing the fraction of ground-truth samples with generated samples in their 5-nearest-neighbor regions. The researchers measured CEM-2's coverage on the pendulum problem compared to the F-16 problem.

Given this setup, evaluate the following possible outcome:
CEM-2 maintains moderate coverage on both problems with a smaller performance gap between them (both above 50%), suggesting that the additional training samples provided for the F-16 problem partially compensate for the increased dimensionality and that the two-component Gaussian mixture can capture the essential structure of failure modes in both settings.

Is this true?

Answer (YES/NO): NO